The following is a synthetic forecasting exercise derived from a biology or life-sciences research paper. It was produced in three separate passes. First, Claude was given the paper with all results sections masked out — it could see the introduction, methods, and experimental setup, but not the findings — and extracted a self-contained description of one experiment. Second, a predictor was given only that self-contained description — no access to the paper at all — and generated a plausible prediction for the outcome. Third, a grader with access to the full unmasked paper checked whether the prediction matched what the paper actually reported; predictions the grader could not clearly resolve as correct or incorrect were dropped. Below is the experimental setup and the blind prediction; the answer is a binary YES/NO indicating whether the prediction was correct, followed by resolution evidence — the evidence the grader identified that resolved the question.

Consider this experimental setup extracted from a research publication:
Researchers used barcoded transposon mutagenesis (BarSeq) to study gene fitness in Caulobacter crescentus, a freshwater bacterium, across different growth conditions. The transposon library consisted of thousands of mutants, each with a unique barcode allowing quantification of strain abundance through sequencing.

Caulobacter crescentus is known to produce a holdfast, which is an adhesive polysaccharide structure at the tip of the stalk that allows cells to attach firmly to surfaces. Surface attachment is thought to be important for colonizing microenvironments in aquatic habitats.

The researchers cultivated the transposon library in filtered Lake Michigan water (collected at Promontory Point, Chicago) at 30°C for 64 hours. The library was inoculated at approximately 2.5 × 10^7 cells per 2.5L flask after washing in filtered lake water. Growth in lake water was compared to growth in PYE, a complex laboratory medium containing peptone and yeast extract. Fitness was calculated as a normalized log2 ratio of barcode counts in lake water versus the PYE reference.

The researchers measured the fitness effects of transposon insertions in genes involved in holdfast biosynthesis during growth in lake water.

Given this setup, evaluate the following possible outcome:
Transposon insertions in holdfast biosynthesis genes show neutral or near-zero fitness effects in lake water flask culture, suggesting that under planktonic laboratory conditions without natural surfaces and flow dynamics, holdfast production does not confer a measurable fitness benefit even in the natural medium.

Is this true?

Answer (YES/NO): NO